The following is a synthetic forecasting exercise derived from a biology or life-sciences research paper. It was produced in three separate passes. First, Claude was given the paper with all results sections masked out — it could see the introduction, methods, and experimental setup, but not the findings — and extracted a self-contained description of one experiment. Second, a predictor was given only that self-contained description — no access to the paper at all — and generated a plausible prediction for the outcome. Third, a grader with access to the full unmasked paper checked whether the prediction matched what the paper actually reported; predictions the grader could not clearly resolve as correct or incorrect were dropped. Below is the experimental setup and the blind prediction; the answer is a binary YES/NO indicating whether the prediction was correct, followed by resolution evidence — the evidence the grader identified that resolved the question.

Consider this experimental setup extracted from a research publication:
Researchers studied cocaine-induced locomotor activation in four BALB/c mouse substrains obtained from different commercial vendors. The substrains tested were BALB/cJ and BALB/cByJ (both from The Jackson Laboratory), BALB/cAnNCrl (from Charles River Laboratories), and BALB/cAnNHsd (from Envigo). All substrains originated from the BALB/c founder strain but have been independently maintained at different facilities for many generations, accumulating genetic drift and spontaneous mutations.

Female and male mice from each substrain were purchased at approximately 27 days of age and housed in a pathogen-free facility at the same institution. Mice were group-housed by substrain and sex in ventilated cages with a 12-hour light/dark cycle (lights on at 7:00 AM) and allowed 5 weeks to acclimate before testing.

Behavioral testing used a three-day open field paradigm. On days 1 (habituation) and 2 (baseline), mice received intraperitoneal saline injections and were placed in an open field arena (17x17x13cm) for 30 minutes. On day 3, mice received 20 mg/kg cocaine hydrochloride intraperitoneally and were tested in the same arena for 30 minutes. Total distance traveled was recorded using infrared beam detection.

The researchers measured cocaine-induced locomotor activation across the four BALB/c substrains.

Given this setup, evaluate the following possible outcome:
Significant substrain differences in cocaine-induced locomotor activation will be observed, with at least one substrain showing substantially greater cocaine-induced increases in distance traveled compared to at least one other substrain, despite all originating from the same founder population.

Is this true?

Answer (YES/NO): YES